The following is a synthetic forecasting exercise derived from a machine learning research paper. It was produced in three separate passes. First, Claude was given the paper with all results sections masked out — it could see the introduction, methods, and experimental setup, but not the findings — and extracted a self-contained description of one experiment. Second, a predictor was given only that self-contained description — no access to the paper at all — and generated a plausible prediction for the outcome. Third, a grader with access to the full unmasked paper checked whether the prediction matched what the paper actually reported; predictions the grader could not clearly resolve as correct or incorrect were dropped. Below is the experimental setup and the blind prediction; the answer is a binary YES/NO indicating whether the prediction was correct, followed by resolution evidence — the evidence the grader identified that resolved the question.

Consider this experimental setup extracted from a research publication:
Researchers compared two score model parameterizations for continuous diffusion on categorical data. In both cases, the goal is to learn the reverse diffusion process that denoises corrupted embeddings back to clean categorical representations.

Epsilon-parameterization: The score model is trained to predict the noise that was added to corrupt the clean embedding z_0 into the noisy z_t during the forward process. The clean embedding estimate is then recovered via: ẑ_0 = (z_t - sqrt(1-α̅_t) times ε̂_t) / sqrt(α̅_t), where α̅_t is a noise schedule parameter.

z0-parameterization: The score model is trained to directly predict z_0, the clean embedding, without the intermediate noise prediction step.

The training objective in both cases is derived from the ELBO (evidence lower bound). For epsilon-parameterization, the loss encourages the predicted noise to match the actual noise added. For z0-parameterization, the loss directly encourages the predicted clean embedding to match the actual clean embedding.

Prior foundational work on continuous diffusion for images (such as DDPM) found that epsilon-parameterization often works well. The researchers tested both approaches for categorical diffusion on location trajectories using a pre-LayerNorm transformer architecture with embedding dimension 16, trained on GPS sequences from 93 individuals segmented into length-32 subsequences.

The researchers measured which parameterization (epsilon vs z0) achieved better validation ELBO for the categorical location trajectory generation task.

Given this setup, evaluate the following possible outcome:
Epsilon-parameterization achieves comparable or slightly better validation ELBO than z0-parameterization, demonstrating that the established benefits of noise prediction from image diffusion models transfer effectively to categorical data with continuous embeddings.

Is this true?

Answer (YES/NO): NO